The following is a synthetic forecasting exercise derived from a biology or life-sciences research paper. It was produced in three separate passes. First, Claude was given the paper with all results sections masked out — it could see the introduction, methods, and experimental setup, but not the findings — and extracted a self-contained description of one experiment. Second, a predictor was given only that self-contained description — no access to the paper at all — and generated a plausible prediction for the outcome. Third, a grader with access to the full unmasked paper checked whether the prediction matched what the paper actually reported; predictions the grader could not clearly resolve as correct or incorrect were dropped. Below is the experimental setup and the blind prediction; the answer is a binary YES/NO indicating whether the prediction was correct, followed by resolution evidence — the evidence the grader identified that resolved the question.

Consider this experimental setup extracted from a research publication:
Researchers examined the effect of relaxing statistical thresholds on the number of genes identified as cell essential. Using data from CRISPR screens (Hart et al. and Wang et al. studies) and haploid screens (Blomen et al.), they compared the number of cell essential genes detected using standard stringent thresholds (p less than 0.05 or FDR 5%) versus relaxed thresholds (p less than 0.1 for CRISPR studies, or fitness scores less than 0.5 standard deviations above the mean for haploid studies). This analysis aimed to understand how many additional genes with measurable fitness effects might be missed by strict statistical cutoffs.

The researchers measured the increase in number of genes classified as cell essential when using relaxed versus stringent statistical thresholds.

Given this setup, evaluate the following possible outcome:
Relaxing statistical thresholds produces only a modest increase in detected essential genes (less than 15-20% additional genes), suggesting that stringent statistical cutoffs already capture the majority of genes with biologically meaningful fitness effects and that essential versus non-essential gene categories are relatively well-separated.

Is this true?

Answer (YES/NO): NO